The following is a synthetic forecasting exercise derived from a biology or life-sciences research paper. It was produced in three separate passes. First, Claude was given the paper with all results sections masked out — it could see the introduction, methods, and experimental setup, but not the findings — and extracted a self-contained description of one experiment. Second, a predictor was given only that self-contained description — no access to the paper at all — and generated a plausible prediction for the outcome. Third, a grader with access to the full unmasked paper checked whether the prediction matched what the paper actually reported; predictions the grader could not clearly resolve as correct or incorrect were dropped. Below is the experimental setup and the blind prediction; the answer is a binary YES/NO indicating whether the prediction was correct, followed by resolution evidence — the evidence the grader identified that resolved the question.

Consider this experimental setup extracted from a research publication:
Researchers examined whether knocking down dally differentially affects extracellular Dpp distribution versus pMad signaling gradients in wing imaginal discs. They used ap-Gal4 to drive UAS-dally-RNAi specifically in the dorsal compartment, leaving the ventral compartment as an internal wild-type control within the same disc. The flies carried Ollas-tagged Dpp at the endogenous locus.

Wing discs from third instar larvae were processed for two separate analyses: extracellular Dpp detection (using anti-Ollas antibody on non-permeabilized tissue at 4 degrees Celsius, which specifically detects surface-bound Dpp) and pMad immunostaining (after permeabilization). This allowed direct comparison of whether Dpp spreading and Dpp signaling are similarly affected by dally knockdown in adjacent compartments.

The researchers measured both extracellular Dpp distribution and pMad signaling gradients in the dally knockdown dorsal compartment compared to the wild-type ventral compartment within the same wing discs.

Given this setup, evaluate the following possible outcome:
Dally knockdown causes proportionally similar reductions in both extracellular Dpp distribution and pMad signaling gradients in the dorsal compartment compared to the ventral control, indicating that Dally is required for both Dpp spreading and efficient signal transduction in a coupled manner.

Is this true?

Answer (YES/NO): NO